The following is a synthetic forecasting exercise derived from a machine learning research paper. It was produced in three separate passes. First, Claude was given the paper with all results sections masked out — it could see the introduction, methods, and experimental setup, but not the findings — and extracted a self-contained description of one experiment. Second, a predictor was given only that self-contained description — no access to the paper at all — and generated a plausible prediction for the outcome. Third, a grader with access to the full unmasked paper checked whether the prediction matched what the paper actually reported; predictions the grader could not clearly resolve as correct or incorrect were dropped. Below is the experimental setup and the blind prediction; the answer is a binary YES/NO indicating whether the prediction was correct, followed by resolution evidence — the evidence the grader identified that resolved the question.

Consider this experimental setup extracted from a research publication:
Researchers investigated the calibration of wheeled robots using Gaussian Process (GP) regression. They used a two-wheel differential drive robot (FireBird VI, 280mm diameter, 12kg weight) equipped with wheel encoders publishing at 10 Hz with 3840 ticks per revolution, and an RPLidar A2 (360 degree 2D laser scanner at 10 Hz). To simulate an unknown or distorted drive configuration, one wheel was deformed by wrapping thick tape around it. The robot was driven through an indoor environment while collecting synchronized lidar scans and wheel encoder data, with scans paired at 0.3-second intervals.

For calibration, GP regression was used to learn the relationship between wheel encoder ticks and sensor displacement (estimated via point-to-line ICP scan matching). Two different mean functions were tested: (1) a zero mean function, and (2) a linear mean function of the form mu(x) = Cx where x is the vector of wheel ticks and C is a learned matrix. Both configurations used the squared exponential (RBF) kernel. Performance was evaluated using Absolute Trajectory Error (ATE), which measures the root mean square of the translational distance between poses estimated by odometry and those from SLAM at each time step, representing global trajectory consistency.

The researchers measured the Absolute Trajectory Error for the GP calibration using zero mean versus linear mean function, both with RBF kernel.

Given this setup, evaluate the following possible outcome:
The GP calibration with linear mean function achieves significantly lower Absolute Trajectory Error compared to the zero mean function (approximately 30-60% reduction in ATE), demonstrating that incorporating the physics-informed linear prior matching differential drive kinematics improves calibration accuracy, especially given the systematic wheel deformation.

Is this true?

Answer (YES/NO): NO